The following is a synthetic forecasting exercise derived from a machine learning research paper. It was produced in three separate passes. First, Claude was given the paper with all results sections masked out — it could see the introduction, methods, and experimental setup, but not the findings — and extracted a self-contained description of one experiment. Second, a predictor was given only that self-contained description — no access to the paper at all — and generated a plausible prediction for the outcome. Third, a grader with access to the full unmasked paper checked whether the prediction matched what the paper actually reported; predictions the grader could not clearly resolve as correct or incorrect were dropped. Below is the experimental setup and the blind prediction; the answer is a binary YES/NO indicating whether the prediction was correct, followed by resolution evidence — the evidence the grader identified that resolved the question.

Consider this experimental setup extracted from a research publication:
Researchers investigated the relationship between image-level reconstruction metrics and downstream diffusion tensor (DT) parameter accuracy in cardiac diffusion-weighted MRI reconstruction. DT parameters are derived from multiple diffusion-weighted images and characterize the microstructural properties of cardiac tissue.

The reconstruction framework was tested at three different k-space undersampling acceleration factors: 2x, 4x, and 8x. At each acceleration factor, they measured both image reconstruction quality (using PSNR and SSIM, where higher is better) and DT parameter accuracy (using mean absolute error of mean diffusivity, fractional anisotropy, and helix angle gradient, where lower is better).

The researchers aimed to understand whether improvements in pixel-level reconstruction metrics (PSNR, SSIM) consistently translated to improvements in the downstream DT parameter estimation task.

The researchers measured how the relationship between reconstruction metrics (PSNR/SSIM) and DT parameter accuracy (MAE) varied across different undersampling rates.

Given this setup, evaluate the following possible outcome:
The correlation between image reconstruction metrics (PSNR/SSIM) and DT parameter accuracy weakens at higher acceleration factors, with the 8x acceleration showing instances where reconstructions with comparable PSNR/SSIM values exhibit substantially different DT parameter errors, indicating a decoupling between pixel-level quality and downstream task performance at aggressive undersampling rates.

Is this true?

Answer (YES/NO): NO